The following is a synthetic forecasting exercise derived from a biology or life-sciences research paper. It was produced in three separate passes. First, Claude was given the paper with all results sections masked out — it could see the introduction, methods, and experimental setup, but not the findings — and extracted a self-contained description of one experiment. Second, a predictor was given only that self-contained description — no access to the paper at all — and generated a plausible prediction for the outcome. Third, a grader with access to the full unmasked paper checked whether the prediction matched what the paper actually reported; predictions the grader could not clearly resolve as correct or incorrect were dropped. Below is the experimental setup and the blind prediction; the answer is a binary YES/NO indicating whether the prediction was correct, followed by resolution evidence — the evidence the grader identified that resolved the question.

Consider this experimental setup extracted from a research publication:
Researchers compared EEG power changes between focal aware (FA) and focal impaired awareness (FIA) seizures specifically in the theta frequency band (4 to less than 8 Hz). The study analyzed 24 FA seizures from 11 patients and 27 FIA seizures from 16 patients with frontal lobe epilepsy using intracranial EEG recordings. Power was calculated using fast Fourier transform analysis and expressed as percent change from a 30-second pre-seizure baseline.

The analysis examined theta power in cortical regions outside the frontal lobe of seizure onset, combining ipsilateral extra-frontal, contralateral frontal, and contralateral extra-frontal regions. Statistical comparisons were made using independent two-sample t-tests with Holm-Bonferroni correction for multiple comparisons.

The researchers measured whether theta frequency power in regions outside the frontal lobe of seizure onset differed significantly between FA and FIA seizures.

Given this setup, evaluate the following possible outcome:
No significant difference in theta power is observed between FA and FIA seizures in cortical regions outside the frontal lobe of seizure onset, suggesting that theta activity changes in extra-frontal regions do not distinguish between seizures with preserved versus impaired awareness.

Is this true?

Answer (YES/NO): YES